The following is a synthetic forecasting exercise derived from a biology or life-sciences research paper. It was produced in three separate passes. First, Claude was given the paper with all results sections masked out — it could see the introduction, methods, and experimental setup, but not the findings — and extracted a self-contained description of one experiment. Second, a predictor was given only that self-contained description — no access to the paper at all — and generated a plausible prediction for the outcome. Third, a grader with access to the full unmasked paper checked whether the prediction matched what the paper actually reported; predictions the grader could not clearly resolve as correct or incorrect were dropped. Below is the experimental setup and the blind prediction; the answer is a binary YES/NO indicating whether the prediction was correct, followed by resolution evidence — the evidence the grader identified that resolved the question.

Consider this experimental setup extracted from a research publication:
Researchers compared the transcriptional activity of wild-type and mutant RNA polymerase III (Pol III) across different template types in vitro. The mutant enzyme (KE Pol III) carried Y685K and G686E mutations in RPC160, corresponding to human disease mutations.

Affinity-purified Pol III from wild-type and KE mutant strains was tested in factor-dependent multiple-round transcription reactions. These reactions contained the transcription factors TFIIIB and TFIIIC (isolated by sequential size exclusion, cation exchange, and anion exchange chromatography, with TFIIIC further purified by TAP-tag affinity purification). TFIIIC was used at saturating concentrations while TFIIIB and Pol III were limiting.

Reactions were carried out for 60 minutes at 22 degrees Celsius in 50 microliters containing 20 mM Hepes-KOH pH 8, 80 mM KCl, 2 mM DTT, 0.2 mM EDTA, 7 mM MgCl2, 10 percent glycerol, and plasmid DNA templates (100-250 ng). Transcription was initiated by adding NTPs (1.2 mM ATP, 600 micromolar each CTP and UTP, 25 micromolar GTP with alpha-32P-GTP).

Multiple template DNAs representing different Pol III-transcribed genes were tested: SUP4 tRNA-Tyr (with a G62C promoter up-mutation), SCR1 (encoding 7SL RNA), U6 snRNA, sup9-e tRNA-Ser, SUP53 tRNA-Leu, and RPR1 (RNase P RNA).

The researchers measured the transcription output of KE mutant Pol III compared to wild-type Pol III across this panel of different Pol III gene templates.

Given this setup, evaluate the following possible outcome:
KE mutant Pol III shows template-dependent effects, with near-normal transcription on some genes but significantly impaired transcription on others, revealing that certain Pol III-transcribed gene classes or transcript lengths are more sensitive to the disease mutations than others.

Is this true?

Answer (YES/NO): NO